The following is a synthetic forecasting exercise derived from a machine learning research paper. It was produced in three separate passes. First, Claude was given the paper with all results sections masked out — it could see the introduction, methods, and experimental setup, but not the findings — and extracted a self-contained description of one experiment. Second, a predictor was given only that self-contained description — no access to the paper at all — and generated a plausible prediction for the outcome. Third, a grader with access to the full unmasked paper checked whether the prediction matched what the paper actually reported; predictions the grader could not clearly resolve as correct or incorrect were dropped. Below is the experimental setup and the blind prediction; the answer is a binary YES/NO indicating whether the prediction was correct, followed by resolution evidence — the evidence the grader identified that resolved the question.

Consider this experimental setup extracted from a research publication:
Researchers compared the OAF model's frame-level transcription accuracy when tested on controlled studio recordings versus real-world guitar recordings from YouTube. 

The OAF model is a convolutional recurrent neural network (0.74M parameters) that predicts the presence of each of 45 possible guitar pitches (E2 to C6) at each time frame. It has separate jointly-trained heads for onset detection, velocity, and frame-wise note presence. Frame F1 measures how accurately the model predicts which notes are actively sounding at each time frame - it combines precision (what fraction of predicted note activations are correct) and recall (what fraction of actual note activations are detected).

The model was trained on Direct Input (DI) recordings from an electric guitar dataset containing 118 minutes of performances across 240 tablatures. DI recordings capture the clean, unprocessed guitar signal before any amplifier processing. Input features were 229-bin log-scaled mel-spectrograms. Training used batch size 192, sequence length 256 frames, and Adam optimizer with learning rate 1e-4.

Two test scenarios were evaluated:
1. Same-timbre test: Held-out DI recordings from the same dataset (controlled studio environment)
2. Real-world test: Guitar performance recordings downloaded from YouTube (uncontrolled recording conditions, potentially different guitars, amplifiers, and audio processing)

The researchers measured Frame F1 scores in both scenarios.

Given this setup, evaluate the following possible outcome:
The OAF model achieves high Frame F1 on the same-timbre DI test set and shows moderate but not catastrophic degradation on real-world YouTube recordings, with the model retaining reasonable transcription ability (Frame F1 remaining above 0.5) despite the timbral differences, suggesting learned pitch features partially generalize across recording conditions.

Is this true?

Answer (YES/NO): NO